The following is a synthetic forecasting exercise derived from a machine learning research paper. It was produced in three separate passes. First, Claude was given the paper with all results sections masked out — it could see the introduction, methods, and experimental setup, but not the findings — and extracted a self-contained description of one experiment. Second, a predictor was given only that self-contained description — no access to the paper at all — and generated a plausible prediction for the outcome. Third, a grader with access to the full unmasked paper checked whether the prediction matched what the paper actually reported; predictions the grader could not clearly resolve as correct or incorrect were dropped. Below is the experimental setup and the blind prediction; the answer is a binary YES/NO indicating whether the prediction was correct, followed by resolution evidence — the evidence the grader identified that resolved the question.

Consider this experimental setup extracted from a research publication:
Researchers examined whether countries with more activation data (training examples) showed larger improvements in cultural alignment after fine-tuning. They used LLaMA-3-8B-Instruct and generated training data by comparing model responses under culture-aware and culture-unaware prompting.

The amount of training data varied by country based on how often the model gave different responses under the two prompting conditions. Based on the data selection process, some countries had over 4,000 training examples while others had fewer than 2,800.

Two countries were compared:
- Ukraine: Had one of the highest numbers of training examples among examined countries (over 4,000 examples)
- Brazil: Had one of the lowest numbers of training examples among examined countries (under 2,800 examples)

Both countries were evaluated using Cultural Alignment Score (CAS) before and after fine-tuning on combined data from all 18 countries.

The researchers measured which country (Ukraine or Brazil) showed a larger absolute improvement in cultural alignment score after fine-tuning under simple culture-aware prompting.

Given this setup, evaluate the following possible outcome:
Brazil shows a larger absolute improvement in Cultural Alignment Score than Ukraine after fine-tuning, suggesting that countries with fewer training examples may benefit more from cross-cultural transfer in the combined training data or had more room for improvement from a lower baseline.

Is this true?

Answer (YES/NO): YES